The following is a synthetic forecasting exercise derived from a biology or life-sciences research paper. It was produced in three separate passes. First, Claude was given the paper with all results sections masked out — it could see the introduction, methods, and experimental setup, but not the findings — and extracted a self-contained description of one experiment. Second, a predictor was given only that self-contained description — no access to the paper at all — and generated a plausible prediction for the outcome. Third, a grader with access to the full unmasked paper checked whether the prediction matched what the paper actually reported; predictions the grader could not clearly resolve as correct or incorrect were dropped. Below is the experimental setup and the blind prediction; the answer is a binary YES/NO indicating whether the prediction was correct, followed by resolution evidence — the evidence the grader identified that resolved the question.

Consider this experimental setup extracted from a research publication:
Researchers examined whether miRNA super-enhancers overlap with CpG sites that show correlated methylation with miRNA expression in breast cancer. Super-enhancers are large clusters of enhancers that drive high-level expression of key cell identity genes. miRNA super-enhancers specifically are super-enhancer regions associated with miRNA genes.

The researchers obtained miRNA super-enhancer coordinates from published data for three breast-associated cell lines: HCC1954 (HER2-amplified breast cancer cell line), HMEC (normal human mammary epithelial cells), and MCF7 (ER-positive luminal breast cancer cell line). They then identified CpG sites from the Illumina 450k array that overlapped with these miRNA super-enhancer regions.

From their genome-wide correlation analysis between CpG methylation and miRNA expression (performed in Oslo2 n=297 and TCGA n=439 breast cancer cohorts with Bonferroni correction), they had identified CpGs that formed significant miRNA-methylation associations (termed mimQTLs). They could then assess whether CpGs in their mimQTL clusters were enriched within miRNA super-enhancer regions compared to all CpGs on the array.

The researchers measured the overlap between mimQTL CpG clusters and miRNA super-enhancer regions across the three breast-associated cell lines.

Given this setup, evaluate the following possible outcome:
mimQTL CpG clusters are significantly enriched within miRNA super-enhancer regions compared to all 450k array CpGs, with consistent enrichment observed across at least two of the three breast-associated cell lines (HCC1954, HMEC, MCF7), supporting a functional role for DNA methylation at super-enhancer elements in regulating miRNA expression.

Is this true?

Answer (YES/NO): YES